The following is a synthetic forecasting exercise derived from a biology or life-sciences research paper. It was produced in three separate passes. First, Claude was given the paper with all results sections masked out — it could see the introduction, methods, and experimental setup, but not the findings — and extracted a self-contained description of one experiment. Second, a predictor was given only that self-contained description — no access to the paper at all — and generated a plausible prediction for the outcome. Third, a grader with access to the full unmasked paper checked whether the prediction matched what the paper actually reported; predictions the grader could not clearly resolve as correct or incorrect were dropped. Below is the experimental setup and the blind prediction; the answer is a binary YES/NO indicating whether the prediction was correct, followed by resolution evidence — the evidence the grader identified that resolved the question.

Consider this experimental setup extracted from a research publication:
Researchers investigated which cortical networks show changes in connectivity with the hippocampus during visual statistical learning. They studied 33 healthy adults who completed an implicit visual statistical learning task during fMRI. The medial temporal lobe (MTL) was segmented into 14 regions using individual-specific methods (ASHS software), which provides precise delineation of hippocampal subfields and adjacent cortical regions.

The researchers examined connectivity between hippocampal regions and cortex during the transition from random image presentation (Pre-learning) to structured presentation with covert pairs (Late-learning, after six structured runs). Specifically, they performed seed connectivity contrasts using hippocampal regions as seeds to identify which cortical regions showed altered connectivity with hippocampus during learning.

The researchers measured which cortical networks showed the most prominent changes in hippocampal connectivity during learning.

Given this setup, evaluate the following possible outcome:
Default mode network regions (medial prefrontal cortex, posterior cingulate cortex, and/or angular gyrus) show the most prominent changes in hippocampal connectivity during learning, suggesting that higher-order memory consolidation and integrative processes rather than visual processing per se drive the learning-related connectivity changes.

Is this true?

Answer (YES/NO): NO